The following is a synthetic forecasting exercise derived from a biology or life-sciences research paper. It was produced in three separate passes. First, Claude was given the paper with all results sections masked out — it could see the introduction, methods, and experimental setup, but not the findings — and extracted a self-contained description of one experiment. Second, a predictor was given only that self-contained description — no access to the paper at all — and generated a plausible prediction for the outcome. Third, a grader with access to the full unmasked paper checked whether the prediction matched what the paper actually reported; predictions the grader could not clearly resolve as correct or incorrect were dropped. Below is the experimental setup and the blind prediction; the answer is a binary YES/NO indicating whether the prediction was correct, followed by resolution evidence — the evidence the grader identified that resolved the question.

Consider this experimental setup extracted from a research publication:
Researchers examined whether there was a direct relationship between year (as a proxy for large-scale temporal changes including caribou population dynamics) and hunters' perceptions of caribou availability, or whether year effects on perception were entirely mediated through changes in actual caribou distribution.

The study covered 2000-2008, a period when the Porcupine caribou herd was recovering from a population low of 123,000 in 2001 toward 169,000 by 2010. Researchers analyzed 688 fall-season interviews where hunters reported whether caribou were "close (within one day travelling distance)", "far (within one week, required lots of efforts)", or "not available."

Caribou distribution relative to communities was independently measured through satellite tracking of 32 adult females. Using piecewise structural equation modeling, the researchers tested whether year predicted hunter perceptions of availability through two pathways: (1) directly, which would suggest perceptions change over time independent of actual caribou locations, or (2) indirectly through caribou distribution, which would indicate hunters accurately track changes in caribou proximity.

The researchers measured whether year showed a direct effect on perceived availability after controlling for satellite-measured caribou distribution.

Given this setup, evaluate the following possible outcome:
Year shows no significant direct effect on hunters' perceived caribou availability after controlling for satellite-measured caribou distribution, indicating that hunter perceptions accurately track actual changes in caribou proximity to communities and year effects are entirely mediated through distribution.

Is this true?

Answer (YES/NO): NO